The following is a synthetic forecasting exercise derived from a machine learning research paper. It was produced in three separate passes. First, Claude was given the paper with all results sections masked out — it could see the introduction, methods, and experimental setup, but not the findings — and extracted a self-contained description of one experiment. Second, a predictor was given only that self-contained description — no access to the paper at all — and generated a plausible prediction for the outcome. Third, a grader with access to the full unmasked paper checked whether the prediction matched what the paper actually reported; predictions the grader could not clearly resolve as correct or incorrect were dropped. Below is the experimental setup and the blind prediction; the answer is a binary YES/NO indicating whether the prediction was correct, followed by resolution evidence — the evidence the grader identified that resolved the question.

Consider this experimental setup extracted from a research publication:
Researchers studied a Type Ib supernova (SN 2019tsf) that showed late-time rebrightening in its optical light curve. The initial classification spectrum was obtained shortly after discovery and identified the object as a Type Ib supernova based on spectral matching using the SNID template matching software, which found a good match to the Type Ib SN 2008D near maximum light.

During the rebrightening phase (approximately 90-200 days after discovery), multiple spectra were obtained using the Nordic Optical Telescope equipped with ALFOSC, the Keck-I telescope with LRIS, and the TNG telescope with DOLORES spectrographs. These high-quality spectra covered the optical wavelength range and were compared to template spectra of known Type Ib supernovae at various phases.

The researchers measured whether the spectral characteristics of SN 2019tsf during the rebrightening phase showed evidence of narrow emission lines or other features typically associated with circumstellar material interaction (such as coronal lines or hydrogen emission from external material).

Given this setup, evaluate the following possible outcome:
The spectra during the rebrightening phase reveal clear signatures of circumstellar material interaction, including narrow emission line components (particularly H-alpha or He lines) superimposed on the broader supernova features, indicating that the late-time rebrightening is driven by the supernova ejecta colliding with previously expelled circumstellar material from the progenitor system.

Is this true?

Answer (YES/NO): NO